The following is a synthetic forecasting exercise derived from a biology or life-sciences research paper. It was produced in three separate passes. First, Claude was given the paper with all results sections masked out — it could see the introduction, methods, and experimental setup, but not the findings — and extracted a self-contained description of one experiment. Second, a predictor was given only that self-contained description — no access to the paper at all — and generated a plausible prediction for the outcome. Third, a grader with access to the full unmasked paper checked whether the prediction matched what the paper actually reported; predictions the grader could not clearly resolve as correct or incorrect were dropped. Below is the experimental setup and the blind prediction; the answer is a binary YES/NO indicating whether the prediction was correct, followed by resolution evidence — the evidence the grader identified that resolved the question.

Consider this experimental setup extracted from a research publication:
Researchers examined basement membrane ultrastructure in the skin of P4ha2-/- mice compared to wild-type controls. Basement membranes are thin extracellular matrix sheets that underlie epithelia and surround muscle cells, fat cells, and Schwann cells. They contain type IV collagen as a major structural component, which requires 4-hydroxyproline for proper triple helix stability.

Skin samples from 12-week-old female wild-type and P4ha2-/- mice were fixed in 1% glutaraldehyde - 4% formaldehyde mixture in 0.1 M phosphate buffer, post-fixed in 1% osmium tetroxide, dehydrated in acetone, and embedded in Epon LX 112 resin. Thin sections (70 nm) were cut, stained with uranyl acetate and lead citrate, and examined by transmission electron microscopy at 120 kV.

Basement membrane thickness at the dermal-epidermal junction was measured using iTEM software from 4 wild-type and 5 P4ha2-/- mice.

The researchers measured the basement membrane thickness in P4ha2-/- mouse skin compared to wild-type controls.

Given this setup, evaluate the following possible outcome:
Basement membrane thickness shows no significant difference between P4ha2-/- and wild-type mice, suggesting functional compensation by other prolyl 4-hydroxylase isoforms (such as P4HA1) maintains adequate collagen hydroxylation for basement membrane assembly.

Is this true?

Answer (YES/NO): YES